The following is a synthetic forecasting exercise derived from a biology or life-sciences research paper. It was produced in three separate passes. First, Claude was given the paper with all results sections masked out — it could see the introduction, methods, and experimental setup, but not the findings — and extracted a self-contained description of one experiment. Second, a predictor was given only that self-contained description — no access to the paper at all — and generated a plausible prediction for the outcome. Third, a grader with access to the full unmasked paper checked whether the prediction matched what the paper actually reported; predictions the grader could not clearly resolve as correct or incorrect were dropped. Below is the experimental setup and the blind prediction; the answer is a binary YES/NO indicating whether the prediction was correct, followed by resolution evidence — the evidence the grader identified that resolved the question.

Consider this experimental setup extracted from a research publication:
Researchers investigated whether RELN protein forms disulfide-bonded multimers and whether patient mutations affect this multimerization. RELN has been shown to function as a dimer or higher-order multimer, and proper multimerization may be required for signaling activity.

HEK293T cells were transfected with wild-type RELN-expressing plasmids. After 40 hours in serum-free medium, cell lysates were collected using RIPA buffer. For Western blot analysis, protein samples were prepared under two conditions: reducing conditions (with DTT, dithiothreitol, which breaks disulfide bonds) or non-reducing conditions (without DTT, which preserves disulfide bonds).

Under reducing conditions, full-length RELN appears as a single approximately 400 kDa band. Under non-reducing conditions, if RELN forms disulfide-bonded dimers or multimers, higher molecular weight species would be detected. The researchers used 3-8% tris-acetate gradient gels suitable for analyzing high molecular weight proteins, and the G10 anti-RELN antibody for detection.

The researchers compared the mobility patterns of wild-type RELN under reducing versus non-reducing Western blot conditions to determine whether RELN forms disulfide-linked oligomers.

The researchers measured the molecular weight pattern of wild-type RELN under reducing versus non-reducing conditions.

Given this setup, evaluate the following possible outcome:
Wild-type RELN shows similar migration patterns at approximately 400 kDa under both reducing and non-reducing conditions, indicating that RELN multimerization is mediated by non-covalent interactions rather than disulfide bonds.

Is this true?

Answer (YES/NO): NO